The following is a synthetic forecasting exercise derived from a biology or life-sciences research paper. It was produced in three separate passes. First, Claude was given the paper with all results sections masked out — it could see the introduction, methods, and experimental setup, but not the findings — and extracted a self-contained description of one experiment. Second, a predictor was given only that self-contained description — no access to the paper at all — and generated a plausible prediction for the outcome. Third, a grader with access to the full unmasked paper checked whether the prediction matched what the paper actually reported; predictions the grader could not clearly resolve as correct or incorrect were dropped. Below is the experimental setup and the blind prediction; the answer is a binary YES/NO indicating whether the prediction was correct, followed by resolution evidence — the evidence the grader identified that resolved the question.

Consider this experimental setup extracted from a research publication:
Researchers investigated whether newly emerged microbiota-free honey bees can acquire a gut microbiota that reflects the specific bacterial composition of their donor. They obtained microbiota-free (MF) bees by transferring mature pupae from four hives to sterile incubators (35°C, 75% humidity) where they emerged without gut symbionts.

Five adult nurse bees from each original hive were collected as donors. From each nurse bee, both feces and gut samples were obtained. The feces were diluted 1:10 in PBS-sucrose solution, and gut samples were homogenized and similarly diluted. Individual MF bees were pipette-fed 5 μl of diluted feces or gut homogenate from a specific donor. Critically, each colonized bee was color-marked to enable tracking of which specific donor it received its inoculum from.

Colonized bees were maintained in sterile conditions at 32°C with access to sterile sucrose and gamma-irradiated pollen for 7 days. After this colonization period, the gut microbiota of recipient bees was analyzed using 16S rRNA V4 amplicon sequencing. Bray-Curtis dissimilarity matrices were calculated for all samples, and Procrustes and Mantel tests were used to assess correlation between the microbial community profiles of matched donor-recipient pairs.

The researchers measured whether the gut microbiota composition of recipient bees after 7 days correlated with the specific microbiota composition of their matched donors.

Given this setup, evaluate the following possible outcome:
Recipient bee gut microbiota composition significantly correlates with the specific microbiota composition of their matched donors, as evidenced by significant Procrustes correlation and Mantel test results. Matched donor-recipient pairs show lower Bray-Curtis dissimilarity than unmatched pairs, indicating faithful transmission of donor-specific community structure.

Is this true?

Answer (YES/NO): NO